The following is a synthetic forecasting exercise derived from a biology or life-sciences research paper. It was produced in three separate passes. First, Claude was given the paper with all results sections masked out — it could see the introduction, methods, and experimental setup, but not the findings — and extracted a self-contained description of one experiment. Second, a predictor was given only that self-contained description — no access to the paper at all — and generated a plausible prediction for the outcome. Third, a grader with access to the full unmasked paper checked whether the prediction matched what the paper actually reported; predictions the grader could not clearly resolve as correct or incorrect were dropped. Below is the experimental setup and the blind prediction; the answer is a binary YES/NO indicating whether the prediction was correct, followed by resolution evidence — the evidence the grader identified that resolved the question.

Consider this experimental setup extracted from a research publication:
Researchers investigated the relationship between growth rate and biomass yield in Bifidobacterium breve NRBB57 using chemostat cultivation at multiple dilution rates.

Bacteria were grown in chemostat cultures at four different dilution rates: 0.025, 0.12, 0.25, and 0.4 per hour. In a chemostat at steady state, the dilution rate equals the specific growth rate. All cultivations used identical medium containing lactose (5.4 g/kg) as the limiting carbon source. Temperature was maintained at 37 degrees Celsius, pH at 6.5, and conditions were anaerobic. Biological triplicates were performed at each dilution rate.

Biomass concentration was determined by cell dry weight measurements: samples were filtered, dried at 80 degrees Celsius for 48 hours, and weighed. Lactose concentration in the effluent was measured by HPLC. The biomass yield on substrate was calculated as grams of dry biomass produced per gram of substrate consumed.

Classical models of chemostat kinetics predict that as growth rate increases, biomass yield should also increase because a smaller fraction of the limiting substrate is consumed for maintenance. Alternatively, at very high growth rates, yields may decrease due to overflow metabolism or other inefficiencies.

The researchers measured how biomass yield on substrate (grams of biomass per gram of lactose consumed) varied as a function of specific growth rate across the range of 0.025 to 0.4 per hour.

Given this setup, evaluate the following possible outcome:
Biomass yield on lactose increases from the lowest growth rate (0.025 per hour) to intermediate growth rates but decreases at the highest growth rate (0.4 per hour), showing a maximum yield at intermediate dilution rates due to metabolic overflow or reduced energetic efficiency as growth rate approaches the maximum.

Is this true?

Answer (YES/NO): NO